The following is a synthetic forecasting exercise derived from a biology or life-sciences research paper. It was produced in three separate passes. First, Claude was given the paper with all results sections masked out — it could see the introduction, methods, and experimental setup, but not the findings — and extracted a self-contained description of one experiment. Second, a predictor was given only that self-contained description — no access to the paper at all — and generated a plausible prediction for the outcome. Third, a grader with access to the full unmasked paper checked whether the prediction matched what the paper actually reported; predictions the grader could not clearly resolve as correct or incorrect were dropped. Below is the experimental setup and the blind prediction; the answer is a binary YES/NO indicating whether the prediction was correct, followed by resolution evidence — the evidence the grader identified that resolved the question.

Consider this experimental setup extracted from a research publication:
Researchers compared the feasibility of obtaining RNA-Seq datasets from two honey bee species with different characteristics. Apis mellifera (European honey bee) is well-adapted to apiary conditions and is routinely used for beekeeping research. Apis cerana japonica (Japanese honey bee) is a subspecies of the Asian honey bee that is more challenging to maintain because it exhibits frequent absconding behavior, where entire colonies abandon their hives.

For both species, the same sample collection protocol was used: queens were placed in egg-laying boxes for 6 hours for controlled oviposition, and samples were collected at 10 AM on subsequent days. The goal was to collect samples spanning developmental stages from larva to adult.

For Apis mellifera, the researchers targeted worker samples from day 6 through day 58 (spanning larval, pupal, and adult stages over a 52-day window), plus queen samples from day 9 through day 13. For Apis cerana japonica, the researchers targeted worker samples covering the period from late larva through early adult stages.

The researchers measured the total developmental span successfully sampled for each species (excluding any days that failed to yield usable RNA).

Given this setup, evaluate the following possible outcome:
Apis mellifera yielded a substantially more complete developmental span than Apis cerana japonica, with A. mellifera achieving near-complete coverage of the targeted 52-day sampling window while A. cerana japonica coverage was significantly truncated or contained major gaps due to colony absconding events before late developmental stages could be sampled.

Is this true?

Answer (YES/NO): NO